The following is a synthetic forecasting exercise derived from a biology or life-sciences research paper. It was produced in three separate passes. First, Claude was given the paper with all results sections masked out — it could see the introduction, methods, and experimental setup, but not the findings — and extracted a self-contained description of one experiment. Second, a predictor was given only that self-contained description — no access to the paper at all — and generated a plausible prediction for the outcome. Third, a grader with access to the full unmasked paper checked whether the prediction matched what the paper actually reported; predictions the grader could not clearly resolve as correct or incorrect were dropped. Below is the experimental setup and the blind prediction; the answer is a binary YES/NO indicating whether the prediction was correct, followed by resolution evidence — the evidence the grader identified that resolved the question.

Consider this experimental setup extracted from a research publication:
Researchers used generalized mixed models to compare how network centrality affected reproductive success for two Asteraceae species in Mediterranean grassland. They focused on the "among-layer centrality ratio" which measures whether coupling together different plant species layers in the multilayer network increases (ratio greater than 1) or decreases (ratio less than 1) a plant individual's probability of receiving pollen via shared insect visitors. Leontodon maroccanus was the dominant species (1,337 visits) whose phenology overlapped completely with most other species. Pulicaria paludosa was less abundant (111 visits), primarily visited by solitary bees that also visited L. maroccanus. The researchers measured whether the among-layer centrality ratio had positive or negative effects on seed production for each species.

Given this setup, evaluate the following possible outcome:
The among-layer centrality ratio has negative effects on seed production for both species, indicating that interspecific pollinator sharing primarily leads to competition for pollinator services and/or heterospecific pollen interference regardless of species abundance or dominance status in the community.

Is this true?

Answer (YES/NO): NO